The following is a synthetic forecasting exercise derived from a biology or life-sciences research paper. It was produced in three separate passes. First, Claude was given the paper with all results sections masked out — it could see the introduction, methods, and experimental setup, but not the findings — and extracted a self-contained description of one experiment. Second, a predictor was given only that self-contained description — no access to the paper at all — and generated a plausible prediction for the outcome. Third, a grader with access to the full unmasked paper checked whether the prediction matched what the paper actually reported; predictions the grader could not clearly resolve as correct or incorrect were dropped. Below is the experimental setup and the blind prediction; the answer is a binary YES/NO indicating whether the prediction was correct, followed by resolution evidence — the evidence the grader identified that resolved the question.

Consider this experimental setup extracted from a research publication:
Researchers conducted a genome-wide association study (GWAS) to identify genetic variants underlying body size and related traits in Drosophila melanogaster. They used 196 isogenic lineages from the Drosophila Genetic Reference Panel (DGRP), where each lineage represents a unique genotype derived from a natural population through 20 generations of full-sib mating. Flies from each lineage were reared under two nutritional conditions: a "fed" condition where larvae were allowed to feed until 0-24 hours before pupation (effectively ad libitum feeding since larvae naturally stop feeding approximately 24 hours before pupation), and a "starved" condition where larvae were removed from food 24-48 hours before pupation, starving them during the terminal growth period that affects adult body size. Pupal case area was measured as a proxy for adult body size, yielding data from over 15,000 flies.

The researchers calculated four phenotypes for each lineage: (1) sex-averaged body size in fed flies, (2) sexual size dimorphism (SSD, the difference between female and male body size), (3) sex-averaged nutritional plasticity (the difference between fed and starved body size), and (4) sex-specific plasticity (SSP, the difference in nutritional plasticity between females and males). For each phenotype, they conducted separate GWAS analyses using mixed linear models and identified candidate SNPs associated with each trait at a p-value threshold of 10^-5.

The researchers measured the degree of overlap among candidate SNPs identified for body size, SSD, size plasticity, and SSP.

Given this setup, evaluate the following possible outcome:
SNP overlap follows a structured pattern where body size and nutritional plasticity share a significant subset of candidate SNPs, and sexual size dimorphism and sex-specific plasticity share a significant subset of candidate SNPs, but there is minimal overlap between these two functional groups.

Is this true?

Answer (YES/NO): NO